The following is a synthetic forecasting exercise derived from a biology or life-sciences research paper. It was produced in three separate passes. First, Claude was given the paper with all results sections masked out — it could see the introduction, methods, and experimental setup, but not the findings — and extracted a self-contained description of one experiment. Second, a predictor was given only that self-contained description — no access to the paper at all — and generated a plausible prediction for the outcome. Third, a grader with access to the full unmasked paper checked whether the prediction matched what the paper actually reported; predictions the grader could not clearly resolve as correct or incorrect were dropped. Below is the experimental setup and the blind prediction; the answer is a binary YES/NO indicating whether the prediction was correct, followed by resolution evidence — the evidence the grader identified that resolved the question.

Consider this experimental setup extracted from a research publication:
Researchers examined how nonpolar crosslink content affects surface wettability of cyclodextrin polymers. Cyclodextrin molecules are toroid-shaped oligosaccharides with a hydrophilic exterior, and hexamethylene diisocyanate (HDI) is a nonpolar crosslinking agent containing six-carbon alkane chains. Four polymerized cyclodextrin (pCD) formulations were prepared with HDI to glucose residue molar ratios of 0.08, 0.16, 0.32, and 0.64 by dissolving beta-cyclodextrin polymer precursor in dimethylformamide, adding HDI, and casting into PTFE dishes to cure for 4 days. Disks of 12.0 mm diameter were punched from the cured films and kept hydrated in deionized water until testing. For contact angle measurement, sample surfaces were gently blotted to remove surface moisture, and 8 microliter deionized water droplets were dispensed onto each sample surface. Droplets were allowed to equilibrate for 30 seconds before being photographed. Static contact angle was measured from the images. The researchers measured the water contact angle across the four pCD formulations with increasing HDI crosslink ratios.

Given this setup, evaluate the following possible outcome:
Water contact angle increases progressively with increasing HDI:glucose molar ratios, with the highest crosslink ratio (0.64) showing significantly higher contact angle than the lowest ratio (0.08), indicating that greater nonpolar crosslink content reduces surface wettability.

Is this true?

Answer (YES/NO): YES